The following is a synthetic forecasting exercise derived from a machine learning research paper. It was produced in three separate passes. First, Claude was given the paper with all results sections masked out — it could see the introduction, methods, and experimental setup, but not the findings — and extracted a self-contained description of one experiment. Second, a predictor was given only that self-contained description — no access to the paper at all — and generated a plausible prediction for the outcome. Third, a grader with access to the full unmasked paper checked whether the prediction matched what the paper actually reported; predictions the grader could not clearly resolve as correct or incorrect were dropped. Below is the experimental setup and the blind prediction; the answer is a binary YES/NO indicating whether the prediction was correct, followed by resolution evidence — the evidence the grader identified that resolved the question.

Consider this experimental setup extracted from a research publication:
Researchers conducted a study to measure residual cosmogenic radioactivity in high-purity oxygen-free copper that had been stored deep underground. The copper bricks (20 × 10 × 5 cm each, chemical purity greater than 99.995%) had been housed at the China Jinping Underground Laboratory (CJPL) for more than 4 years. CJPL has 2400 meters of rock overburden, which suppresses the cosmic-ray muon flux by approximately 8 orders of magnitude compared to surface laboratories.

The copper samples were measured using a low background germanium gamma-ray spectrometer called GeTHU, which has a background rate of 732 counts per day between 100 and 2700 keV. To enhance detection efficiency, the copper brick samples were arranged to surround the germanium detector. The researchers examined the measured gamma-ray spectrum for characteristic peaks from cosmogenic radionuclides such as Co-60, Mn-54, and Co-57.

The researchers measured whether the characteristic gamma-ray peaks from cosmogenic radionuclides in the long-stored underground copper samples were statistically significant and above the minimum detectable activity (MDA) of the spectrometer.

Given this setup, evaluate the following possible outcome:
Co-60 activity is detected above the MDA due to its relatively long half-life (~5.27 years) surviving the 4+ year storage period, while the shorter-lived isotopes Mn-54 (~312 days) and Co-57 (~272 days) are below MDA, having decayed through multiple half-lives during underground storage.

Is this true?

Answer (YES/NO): NO